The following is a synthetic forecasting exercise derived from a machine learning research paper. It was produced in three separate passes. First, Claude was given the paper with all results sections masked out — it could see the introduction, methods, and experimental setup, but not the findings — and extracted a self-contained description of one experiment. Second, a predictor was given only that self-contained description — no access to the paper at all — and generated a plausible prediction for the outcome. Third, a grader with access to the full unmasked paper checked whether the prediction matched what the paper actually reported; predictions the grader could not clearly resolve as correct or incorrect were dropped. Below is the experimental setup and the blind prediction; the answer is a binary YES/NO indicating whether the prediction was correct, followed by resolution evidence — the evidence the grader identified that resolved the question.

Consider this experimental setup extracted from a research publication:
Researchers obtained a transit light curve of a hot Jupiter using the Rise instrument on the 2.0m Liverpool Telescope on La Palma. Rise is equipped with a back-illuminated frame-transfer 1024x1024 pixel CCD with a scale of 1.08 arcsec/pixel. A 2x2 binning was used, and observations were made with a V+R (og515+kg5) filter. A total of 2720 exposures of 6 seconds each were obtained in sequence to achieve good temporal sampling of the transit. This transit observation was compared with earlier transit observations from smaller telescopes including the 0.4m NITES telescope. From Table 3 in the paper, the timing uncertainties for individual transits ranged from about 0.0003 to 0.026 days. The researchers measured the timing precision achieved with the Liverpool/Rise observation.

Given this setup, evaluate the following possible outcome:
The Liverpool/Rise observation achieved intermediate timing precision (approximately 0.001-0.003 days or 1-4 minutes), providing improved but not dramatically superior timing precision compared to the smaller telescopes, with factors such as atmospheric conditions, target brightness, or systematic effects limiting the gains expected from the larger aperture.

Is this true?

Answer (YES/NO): NO